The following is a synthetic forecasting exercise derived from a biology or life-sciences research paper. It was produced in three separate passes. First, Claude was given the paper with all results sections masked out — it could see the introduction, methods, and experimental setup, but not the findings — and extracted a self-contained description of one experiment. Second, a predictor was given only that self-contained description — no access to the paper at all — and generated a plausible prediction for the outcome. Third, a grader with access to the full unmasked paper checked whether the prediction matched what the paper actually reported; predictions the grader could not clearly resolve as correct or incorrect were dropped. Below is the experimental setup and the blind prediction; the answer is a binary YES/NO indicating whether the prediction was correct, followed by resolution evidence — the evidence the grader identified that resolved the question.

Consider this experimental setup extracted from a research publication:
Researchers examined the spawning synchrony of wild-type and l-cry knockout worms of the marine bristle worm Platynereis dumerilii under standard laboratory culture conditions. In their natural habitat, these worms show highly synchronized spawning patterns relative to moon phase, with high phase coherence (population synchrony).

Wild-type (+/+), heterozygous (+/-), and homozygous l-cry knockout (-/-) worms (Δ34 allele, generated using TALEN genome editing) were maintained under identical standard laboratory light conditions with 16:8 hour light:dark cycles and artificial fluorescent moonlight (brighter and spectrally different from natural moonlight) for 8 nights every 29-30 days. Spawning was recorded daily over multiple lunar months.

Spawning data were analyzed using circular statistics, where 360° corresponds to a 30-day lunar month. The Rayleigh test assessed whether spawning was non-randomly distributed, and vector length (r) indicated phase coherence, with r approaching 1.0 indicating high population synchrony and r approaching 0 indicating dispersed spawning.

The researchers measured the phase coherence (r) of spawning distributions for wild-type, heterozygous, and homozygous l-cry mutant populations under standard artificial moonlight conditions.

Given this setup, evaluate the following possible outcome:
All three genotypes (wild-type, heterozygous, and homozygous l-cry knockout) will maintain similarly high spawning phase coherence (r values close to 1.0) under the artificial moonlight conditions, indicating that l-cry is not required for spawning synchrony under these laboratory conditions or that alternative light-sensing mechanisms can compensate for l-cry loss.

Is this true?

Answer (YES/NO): NO